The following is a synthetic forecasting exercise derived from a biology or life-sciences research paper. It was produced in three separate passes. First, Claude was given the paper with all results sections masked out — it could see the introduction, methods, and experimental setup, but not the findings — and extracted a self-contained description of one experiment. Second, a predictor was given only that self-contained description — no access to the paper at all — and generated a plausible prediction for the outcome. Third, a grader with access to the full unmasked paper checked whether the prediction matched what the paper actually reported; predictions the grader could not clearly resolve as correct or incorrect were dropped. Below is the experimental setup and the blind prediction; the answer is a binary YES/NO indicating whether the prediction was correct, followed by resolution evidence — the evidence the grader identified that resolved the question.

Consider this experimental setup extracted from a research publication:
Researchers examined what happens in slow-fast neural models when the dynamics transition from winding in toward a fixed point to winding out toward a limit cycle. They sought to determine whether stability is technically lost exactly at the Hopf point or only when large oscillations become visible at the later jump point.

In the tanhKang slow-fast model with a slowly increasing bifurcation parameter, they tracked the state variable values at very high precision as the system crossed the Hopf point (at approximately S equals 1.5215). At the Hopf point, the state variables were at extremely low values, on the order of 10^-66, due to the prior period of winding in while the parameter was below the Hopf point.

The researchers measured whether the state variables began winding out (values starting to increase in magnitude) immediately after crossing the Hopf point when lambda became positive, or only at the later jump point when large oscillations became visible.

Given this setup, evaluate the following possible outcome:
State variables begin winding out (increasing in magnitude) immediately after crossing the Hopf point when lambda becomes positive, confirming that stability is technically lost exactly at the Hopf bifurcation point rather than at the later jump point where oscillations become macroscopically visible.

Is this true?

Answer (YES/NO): YES